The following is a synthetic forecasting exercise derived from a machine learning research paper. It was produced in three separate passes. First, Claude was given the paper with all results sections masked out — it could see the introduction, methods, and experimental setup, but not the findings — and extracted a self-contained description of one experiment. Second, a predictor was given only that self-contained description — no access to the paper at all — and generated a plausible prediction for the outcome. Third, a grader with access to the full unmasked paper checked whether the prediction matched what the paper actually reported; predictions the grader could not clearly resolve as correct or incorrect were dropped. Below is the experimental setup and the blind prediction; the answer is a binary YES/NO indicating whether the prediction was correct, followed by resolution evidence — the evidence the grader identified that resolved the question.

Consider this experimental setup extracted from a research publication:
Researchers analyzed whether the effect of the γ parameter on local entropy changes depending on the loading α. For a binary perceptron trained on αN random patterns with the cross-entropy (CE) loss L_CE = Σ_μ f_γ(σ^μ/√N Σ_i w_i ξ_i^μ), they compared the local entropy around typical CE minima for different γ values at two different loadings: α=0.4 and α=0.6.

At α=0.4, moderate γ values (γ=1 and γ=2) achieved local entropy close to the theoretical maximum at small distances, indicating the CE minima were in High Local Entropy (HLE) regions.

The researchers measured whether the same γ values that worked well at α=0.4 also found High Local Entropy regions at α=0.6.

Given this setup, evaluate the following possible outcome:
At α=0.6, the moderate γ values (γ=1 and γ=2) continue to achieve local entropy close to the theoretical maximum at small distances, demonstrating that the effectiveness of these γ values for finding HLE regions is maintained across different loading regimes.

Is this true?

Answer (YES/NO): NO